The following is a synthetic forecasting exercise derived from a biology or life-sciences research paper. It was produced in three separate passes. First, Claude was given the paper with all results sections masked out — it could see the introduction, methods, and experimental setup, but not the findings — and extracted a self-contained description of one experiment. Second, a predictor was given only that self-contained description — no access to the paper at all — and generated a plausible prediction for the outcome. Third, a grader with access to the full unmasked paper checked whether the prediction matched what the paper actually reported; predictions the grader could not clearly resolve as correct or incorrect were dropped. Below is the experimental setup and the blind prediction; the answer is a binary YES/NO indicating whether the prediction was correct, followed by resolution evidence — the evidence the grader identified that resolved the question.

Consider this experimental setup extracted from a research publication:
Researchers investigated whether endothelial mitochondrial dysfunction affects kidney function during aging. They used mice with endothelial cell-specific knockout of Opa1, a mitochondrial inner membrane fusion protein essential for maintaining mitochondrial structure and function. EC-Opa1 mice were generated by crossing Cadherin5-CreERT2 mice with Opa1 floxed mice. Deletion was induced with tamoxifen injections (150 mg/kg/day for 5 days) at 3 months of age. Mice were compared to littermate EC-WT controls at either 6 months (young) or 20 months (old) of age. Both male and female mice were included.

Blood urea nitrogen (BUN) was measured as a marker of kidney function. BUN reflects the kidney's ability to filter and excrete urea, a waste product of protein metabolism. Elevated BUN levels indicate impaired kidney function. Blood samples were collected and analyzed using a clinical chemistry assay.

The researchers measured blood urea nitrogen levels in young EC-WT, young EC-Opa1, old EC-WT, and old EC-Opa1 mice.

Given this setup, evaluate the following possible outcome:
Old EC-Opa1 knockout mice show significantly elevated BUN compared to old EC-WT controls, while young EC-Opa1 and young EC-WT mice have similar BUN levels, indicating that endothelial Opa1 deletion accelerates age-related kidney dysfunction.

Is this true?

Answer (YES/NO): YES